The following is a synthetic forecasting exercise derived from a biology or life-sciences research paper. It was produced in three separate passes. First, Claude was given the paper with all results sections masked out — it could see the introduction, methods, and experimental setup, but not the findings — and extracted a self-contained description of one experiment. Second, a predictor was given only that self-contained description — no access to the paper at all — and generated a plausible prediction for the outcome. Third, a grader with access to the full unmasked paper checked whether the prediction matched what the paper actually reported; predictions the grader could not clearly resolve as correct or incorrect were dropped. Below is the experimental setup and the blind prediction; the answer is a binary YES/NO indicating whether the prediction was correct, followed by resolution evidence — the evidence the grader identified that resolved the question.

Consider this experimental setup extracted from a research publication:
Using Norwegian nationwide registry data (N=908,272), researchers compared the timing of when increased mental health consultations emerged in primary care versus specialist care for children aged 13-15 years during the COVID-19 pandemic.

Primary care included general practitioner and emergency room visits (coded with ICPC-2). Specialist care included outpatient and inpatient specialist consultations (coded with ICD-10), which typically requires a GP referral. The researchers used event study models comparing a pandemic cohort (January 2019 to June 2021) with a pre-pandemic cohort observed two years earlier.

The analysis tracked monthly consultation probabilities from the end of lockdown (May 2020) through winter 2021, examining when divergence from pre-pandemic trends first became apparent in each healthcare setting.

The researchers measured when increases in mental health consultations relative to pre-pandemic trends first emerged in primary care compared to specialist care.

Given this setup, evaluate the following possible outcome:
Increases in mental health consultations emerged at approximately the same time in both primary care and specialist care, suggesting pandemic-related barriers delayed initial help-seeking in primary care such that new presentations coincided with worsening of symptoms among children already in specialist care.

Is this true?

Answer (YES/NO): NO